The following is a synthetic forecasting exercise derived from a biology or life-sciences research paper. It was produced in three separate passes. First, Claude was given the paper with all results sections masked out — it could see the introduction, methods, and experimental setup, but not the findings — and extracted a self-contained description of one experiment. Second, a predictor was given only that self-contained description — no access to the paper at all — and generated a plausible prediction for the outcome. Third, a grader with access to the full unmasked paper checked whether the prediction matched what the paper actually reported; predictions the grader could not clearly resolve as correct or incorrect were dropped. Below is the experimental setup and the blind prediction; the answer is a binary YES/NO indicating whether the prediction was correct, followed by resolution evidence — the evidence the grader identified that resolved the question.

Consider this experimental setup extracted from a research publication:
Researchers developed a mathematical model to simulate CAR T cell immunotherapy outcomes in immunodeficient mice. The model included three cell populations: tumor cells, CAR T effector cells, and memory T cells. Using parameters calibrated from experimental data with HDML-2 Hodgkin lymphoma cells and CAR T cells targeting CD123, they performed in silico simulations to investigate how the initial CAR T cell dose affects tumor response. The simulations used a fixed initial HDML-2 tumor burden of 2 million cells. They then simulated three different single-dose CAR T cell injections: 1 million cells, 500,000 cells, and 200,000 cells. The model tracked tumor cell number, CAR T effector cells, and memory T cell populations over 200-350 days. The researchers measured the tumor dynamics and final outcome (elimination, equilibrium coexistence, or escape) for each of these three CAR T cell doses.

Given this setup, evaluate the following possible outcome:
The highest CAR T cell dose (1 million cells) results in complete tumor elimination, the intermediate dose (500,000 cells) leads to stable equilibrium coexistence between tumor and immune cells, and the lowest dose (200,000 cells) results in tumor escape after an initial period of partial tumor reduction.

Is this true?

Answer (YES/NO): YES